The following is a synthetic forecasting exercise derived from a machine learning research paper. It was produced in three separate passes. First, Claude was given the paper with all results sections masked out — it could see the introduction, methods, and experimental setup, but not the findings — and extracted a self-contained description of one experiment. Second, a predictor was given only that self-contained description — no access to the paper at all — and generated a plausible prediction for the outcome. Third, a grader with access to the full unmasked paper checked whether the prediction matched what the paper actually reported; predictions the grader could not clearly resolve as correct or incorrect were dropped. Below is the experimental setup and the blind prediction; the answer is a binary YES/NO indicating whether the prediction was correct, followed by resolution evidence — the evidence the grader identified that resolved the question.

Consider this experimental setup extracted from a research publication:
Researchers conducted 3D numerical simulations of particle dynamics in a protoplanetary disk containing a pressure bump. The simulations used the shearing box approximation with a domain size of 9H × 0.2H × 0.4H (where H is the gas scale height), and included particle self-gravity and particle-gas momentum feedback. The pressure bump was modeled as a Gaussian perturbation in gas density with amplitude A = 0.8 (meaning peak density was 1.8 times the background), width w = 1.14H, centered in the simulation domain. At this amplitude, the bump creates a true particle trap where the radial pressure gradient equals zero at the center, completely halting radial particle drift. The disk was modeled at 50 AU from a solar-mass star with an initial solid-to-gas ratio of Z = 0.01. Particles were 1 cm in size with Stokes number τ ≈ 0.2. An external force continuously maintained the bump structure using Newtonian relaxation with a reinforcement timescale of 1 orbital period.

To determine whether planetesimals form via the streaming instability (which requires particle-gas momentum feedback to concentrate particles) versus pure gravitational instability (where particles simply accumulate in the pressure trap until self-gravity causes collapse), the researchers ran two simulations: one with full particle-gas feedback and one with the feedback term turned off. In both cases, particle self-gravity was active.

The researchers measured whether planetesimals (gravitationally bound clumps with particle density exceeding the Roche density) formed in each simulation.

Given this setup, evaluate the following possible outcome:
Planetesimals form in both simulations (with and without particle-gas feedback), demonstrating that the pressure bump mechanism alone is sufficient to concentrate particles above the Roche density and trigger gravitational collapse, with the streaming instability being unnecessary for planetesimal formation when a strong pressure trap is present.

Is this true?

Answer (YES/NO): NO